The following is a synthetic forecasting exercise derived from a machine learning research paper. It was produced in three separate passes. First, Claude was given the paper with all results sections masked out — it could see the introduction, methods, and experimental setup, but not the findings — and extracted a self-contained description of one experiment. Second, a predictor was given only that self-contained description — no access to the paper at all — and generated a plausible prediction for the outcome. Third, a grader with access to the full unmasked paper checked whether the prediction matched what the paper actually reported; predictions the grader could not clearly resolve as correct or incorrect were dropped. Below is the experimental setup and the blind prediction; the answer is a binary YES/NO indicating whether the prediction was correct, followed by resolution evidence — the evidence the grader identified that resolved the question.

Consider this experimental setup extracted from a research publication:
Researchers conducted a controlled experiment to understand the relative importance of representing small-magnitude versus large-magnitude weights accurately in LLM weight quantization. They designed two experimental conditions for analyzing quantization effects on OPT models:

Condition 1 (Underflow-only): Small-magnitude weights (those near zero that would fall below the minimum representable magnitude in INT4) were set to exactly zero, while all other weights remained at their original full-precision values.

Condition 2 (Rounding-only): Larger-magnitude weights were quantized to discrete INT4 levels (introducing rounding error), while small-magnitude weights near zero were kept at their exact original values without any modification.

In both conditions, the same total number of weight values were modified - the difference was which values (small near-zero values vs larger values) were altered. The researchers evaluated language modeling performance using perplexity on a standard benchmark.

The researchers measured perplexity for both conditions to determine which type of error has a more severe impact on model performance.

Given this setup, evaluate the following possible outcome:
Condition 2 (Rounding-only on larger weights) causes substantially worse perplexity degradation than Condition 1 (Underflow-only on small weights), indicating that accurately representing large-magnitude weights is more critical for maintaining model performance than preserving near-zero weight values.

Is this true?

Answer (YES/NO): NO